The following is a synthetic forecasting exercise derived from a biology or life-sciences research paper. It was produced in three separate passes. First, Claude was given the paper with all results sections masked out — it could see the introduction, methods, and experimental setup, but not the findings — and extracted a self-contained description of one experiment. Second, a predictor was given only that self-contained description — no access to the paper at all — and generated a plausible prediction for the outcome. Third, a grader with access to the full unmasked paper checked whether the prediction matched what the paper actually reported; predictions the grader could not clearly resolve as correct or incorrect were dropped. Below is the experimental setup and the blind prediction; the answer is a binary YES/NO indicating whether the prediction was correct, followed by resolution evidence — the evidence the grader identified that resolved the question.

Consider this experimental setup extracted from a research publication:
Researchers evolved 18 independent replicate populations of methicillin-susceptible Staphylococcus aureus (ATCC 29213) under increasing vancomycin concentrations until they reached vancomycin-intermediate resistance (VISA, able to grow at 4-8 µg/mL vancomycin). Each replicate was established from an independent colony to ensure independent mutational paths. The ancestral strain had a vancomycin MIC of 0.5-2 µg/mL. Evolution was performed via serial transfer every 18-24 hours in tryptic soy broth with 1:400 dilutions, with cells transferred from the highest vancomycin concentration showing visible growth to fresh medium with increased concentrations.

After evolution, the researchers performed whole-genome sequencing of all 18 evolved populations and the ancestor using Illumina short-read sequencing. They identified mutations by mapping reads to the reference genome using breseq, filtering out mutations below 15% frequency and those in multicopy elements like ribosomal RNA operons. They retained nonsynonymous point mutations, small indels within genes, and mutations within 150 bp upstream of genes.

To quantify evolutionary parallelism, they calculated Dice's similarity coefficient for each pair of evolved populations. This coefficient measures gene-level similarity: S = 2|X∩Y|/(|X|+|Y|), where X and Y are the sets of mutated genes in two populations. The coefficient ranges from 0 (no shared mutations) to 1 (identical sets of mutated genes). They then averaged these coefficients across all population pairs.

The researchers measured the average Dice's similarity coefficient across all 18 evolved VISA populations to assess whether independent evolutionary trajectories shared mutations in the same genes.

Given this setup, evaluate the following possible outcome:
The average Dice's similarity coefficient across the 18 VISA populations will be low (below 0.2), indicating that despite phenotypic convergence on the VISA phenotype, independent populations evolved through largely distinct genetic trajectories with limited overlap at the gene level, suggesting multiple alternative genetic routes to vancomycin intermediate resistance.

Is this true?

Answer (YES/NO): YES